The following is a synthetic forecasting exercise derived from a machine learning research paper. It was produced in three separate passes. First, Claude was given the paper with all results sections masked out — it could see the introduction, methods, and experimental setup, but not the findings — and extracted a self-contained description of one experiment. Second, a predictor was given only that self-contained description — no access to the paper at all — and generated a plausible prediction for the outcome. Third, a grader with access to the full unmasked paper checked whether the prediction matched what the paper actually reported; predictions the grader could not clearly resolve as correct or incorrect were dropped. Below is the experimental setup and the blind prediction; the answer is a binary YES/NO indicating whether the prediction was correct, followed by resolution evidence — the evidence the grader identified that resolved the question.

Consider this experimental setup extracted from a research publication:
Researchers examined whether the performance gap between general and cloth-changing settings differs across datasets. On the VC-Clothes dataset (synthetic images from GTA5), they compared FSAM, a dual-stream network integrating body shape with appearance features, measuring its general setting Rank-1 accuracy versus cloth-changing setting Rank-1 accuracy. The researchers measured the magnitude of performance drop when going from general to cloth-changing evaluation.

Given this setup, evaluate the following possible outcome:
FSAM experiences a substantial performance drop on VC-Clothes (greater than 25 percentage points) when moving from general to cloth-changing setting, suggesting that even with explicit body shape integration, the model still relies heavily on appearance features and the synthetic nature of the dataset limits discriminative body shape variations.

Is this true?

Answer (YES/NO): NO